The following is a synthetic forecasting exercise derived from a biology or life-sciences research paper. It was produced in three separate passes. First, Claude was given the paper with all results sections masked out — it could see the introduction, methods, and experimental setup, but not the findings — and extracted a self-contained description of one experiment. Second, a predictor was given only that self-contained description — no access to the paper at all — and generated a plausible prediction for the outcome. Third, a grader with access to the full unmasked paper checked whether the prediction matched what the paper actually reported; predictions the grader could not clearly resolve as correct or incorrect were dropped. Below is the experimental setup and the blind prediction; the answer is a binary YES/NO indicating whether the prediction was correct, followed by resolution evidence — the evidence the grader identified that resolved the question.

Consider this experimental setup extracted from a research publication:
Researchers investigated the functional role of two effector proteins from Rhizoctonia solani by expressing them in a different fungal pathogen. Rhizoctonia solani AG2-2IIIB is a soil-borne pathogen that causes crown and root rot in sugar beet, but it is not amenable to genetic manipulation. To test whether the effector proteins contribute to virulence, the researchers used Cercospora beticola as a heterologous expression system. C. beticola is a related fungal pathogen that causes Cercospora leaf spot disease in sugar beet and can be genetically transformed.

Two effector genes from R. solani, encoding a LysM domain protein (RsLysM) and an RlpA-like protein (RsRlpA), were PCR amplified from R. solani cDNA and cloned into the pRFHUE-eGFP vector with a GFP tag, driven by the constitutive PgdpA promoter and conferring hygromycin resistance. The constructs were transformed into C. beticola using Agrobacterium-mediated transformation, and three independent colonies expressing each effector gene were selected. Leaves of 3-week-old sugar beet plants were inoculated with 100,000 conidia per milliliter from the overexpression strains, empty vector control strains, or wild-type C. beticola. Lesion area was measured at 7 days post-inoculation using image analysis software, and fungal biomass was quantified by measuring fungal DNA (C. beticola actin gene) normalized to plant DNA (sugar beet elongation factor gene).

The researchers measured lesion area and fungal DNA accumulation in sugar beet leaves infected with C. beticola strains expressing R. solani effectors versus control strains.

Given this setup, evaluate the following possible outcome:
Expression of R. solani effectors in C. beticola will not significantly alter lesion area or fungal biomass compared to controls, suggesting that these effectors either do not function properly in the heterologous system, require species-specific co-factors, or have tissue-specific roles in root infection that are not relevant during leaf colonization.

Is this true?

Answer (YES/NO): NO